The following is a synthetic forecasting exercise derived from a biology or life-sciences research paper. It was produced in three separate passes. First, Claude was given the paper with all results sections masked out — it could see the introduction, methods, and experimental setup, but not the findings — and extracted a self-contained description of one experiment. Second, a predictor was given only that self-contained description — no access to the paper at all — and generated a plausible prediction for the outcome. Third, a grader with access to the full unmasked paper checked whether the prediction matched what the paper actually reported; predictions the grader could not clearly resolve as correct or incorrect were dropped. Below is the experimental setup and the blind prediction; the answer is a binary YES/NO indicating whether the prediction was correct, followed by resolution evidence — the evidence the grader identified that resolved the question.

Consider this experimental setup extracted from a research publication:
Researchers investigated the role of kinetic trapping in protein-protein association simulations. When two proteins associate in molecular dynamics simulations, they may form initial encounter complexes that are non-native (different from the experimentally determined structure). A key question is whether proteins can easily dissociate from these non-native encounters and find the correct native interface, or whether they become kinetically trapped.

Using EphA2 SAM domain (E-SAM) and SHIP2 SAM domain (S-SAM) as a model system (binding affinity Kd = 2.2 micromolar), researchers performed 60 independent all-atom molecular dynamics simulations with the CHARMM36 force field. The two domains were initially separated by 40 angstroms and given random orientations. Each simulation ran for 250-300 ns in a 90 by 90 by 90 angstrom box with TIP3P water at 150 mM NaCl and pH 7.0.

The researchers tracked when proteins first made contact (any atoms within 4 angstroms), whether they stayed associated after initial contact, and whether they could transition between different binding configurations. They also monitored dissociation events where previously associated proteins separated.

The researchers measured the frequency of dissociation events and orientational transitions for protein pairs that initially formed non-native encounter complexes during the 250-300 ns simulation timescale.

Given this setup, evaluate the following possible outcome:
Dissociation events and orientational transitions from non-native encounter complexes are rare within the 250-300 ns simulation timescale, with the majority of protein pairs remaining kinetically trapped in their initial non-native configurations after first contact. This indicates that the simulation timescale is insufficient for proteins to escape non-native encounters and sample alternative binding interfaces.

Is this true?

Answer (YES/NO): YES